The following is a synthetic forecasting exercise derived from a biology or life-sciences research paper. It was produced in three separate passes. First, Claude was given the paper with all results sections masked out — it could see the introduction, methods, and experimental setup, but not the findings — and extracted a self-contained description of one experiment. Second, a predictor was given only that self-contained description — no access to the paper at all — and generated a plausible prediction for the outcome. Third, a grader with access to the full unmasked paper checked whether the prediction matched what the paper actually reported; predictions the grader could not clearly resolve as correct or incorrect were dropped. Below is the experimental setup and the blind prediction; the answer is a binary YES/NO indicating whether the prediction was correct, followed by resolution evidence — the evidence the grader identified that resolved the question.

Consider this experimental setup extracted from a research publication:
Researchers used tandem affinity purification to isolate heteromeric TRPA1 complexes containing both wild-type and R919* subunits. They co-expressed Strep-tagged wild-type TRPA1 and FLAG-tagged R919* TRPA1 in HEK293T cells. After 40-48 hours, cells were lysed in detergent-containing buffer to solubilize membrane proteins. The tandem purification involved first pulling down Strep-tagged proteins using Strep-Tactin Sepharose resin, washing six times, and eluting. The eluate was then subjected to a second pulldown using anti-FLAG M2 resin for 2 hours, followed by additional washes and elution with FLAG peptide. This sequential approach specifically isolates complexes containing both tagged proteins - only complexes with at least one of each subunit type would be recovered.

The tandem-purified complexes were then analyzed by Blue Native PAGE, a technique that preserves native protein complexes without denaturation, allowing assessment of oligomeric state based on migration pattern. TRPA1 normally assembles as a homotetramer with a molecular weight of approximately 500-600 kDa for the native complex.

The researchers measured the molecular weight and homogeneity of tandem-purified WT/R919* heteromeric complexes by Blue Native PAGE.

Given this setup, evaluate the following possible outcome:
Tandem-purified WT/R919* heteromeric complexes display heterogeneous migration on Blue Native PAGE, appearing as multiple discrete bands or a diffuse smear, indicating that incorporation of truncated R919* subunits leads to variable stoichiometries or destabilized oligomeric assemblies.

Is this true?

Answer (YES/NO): NO